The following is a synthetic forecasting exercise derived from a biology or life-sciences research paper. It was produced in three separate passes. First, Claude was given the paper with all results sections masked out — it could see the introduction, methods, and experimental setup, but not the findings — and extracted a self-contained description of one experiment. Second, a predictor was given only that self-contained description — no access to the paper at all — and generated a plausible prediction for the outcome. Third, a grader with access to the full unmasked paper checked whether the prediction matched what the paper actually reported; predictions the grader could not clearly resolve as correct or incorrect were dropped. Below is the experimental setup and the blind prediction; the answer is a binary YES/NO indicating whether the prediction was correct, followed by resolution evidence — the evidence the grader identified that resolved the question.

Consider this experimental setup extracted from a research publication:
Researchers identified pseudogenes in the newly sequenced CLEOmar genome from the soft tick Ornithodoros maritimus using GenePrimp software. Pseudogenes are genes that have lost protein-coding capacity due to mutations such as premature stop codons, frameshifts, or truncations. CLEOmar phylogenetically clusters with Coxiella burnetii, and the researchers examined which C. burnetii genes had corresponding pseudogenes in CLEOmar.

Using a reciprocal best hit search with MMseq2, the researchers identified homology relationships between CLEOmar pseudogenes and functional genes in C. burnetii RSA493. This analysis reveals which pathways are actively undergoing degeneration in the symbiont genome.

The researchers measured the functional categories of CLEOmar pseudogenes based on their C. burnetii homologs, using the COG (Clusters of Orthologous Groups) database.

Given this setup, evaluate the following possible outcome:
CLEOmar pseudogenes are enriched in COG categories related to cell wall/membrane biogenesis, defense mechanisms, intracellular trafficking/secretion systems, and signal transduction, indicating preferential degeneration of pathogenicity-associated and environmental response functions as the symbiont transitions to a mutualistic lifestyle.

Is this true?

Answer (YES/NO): NO